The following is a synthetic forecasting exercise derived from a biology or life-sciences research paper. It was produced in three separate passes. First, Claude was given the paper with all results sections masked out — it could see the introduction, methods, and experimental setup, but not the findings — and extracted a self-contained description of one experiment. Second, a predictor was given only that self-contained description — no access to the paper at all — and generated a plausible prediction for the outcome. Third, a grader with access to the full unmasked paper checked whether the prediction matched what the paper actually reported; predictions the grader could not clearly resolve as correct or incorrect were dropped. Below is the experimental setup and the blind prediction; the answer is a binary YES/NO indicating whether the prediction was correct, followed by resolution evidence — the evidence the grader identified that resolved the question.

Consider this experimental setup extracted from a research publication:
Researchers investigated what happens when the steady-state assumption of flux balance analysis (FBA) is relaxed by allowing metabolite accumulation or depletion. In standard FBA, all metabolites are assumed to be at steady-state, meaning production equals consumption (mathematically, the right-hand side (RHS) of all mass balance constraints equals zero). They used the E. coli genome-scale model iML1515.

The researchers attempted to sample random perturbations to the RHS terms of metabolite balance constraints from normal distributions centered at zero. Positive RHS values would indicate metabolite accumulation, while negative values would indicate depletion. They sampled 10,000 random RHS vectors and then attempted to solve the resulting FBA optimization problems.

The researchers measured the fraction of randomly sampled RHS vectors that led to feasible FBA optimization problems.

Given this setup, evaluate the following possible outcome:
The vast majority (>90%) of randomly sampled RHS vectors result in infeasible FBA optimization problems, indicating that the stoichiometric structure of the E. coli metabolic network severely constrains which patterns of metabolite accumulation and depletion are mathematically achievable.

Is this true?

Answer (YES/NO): YES